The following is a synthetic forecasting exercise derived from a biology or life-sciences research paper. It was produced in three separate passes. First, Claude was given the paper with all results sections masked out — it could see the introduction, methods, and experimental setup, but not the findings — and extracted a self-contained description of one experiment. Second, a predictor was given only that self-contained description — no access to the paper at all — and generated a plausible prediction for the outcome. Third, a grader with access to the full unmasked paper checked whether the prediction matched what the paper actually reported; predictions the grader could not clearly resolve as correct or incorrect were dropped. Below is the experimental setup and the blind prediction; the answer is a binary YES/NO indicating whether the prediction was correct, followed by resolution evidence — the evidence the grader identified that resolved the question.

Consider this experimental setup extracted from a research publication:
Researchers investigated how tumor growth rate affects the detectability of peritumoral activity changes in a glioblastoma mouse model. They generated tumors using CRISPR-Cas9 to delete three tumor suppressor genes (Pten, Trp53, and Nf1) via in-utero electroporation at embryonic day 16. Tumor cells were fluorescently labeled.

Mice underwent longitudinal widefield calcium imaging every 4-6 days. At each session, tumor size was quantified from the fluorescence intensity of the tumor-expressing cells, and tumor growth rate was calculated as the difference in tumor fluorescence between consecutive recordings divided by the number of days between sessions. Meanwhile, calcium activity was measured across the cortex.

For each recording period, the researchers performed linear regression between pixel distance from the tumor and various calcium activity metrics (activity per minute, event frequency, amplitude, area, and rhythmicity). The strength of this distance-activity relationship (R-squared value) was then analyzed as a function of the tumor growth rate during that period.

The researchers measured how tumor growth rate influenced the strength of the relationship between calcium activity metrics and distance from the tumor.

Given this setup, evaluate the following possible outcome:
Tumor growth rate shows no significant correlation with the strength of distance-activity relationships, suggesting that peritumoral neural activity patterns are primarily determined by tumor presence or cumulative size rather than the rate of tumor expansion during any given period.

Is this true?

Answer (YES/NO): NO